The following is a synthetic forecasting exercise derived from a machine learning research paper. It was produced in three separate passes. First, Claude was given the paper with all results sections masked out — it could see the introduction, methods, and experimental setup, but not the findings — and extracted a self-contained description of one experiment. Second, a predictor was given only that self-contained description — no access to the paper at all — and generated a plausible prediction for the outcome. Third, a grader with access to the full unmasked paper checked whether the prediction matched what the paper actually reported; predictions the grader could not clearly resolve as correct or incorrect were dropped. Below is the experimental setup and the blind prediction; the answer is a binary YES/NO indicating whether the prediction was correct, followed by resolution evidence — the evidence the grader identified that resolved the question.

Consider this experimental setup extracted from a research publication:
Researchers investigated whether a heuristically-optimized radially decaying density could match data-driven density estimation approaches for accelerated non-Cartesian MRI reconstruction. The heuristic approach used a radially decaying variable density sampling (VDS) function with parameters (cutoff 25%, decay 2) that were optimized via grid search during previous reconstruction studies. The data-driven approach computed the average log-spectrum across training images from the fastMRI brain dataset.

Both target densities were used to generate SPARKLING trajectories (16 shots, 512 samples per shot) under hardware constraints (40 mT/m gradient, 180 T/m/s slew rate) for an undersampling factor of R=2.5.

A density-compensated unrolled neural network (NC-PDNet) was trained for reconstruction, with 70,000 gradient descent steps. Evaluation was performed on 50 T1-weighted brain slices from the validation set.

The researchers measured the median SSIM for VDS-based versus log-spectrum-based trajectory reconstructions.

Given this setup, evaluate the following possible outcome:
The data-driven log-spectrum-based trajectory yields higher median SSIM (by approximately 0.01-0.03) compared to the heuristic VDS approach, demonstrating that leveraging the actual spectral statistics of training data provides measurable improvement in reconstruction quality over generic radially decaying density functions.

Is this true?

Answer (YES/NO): NO